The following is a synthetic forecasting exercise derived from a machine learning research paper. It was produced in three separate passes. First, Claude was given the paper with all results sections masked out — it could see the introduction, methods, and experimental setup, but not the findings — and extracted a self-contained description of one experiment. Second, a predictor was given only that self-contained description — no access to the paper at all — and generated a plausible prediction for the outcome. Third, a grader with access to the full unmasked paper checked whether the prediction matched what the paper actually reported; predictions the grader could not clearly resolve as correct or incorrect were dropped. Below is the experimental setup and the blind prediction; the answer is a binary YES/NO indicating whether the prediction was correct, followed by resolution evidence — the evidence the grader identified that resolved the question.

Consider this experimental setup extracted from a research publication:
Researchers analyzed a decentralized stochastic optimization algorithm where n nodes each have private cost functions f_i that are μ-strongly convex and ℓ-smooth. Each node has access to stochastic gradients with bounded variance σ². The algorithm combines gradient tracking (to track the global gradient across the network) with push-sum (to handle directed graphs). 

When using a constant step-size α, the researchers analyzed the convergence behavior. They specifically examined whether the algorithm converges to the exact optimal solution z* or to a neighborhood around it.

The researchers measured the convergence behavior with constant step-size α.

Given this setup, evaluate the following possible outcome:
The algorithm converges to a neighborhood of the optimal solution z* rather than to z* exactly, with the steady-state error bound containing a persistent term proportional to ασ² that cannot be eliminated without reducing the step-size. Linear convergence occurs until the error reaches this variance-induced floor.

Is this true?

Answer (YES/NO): YES